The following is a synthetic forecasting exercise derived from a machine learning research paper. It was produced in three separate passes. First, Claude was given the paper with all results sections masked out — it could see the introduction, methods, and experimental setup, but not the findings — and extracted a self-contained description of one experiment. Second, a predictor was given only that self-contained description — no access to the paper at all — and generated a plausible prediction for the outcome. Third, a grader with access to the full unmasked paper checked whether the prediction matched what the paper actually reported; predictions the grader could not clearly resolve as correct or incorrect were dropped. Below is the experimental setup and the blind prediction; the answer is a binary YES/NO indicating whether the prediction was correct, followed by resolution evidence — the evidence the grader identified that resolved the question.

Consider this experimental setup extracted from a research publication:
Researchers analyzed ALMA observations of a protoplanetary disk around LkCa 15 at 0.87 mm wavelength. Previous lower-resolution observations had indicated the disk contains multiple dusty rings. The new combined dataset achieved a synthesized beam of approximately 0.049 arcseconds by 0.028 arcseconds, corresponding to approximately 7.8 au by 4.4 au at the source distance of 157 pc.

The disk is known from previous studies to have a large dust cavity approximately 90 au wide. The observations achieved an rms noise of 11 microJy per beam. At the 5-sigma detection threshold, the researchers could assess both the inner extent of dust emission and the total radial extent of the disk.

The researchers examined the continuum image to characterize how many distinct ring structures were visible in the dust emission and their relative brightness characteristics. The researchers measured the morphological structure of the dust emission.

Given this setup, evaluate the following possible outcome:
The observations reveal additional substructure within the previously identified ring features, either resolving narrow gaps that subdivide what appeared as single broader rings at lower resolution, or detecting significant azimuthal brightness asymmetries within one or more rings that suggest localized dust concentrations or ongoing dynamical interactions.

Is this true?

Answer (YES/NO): YES